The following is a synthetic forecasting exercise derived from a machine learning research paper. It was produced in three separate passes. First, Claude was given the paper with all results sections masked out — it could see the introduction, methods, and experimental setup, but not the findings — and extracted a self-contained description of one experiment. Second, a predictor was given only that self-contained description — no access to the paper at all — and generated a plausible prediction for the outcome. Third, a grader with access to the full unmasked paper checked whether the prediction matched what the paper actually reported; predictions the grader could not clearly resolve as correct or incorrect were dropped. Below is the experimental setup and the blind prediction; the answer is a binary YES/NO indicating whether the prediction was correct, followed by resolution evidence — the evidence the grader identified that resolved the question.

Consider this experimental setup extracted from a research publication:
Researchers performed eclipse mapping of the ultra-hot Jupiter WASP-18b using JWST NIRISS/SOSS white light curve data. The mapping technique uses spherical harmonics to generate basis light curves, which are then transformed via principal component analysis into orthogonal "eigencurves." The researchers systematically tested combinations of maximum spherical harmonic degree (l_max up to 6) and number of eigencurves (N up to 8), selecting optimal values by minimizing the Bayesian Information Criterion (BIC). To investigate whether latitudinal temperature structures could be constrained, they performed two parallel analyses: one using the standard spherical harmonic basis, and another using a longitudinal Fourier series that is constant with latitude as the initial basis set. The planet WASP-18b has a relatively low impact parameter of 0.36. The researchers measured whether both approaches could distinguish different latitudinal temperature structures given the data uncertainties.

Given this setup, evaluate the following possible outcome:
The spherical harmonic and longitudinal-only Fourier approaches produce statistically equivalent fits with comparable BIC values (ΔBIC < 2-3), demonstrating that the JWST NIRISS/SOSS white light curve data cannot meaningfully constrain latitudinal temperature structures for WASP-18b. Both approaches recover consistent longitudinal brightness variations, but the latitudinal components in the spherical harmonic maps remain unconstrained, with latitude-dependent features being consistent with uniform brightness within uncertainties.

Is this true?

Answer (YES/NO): YES